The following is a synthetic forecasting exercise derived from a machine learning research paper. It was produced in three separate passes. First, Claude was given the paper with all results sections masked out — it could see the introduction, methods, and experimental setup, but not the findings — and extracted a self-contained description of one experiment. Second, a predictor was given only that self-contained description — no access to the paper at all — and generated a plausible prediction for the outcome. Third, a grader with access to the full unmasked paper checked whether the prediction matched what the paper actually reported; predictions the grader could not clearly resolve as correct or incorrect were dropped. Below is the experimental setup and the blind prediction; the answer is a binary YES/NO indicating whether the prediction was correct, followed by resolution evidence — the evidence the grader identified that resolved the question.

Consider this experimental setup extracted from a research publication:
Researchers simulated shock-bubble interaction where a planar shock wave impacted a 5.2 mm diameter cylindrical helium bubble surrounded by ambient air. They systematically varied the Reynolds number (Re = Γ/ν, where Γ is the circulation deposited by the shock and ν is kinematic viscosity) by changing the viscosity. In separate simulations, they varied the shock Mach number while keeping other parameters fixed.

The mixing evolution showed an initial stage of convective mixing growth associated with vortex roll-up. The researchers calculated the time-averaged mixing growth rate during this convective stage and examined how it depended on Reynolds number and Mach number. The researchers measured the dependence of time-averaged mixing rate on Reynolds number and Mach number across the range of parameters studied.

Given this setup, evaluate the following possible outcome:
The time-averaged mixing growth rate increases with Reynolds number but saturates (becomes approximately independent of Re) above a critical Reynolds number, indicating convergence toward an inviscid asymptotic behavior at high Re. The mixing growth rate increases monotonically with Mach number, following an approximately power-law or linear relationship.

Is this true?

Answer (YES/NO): NO